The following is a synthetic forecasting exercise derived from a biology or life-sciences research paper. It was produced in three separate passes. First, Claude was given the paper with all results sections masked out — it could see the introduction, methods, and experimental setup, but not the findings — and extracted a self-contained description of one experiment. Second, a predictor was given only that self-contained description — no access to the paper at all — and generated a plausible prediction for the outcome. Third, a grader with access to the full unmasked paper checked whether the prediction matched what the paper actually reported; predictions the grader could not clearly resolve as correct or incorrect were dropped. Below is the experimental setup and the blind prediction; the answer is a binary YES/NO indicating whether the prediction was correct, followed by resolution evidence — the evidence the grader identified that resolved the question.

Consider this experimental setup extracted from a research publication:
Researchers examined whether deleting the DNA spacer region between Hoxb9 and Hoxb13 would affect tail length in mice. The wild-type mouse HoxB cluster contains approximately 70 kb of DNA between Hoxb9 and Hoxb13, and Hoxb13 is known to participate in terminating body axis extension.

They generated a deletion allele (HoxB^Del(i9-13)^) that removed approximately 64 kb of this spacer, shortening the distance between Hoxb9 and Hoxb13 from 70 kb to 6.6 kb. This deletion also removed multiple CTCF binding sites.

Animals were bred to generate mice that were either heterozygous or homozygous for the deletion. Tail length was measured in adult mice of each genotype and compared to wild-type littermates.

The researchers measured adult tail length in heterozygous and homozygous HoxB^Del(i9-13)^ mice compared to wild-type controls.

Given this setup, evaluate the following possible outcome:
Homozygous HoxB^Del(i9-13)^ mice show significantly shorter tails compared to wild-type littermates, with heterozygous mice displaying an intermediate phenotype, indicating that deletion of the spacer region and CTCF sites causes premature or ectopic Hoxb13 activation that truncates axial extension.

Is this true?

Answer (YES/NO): YES